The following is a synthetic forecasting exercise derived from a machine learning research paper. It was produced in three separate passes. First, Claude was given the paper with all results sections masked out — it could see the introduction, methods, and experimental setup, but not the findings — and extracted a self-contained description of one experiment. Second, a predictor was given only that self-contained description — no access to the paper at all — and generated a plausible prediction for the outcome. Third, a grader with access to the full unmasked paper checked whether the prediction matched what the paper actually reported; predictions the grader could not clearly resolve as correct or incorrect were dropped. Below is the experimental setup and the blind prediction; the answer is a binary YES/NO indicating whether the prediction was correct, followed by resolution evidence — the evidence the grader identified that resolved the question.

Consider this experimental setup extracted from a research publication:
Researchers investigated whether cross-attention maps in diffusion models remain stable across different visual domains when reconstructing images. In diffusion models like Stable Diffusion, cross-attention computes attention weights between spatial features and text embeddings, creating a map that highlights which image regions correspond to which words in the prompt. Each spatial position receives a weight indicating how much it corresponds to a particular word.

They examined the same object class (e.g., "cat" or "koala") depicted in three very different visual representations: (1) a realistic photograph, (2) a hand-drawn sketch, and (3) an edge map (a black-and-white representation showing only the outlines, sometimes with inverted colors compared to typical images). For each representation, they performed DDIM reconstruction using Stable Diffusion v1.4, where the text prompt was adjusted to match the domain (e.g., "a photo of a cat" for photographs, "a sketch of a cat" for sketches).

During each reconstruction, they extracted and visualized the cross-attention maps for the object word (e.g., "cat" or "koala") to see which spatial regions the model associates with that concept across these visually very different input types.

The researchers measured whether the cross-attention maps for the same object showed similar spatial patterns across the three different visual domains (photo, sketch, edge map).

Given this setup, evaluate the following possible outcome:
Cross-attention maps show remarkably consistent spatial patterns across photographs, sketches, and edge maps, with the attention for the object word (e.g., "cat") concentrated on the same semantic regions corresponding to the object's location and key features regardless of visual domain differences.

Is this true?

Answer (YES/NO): YES